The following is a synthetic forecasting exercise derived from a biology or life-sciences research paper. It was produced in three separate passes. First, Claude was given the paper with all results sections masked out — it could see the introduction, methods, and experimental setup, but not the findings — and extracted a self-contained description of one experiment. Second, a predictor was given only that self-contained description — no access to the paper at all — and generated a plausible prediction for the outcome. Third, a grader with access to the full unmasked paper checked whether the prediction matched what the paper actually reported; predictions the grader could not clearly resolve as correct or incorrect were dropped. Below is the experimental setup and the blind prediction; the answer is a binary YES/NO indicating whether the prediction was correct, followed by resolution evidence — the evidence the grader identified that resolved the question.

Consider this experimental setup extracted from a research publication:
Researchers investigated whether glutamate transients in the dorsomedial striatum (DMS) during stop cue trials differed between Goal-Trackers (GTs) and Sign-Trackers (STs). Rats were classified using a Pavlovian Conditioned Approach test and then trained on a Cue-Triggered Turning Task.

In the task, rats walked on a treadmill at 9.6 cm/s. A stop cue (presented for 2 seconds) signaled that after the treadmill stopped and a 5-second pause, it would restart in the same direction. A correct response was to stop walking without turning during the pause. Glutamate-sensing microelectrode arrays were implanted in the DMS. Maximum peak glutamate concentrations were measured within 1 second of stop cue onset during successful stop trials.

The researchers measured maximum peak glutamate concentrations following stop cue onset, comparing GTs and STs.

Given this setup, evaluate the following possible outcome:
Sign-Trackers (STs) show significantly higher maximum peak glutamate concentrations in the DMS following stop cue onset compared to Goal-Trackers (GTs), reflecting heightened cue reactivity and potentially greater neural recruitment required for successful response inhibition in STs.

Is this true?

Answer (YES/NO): YES